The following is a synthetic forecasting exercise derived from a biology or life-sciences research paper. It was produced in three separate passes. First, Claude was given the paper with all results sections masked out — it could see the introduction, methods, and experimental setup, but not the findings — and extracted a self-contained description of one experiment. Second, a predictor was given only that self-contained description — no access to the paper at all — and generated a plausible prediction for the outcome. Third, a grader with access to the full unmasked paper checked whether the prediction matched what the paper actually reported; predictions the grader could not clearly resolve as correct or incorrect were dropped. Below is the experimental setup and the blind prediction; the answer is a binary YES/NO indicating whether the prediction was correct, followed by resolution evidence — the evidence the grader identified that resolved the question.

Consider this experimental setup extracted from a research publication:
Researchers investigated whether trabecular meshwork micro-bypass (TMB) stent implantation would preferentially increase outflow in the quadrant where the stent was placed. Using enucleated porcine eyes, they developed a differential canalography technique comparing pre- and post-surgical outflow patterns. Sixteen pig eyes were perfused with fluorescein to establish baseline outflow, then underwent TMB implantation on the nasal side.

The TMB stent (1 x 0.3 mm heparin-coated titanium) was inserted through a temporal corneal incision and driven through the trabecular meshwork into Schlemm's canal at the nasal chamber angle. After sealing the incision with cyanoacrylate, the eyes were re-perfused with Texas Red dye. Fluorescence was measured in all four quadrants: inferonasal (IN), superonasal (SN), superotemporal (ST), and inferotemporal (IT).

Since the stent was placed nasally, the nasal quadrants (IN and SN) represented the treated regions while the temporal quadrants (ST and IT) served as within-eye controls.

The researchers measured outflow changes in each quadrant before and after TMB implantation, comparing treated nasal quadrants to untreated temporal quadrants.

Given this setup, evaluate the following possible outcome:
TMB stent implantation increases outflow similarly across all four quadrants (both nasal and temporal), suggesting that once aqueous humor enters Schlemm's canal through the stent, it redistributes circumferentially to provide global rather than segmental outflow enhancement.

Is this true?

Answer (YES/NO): NO